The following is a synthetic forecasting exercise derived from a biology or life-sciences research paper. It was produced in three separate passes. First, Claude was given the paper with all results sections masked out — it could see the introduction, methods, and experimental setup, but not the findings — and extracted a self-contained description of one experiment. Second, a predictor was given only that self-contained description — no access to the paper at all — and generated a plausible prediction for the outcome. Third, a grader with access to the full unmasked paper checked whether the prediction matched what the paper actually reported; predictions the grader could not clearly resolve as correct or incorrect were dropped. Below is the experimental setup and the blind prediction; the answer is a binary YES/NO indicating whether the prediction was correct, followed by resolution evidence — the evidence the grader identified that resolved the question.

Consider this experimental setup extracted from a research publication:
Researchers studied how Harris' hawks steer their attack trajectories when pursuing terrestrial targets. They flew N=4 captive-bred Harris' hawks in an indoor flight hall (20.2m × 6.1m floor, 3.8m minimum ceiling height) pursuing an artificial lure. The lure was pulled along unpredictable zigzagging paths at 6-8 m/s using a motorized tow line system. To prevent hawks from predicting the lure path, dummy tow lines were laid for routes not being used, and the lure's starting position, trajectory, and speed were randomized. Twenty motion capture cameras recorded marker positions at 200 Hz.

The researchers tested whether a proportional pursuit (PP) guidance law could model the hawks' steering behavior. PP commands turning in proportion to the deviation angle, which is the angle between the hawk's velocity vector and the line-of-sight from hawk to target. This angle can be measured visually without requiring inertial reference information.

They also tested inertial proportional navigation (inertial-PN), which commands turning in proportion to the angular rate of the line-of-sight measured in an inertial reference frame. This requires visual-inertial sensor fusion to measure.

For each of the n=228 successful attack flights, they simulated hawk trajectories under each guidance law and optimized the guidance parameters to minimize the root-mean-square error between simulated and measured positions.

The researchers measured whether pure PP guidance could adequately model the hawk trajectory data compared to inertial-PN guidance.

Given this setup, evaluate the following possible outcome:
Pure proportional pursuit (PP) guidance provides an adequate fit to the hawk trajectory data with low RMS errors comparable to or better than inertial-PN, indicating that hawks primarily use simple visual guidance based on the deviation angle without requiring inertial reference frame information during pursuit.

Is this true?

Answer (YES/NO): NO